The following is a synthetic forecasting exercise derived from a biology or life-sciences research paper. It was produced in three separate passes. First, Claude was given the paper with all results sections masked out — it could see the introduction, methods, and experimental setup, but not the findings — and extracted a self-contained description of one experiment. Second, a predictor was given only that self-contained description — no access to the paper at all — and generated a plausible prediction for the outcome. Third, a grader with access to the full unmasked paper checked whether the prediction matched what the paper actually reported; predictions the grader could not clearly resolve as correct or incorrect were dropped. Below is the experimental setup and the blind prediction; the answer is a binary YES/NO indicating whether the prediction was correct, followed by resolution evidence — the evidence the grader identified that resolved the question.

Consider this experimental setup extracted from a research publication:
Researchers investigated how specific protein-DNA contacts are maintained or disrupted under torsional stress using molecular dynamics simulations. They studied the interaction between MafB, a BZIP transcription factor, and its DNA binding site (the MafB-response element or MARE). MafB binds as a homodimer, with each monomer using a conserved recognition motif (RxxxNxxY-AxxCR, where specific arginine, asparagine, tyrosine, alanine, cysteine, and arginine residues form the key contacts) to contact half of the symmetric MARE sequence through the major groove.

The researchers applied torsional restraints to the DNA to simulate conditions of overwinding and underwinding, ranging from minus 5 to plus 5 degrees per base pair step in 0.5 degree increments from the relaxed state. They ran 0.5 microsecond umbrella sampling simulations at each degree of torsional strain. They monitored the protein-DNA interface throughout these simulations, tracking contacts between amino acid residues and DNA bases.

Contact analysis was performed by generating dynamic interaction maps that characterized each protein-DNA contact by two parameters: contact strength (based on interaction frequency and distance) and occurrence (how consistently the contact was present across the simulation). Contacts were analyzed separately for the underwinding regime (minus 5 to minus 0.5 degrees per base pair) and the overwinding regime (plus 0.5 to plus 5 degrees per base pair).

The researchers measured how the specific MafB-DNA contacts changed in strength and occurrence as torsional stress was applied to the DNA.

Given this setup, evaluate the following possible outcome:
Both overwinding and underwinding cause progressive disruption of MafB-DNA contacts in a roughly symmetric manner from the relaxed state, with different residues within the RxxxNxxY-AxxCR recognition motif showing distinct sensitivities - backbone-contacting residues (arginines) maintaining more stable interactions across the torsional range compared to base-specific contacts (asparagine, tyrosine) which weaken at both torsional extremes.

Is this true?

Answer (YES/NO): NO